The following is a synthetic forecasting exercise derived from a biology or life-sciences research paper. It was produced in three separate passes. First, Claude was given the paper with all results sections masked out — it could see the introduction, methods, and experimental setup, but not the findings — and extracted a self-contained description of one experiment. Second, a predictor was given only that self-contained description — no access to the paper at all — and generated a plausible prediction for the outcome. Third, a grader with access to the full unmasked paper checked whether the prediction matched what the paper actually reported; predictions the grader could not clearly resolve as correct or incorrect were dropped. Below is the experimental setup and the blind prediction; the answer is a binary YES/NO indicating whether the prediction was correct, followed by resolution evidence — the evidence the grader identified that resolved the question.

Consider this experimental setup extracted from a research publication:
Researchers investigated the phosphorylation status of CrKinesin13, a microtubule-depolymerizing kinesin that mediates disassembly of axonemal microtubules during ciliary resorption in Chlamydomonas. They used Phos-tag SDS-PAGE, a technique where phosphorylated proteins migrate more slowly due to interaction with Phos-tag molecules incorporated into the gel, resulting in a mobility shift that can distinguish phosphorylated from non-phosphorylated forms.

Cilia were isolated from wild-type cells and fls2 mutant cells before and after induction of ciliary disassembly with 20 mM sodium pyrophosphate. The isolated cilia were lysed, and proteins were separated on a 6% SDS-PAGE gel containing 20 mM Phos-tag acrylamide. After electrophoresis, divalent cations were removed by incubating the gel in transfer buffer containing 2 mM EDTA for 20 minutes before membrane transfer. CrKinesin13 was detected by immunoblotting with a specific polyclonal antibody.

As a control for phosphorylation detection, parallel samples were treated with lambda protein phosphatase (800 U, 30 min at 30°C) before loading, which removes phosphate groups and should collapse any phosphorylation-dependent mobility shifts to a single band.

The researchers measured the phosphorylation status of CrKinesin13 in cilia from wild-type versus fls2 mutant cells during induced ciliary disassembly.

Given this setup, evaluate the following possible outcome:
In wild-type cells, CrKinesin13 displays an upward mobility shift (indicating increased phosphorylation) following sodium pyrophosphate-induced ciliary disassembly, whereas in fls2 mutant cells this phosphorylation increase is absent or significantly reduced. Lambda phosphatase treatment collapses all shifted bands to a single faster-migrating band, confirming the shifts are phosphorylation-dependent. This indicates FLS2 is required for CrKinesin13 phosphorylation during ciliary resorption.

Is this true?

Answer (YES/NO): NO